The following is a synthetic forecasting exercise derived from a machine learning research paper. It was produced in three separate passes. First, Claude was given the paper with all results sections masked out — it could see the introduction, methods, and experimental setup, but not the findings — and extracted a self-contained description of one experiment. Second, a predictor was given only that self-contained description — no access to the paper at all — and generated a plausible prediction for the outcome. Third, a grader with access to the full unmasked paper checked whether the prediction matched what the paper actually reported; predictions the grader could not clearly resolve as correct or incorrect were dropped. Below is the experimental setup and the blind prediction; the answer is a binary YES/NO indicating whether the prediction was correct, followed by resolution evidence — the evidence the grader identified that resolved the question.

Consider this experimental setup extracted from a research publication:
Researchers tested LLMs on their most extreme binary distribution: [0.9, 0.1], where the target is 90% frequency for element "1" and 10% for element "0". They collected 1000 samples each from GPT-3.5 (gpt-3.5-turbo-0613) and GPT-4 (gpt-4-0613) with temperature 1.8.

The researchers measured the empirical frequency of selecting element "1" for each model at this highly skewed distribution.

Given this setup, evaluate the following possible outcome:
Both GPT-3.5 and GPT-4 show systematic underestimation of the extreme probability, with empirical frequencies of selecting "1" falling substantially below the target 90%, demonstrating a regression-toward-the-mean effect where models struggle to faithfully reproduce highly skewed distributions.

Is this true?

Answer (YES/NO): NO